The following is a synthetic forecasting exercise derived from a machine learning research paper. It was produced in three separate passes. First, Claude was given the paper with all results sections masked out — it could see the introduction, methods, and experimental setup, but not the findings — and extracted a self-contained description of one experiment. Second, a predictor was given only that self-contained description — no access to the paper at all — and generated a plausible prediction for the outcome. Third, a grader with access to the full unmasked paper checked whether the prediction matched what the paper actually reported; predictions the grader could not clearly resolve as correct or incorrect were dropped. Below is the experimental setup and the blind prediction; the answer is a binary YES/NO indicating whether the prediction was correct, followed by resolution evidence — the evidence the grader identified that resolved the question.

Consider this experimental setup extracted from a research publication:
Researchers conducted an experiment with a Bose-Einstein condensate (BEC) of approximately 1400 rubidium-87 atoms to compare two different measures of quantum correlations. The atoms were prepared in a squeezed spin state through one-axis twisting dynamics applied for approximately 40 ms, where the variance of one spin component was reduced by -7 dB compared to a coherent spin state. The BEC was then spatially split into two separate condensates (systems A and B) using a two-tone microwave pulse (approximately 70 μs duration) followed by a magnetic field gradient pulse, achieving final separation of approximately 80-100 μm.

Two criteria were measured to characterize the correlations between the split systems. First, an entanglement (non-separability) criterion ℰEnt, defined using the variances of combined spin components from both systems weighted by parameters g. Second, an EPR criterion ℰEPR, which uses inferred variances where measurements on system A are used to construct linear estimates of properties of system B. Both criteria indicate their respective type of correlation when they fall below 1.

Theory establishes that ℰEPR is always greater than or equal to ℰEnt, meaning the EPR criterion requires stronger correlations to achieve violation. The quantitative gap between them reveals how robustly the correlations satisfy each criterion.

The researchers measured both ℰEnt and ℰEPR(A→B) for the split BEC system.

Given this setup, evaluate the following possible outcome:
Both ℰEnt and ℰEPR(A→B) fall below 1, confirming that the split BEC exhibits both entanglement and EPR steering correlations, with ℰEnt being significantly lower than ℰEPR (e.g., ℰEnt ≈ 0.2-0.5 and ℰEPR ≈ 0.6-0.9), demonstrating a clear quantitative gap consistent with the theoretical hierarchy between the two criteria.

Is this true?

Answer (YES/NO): YES